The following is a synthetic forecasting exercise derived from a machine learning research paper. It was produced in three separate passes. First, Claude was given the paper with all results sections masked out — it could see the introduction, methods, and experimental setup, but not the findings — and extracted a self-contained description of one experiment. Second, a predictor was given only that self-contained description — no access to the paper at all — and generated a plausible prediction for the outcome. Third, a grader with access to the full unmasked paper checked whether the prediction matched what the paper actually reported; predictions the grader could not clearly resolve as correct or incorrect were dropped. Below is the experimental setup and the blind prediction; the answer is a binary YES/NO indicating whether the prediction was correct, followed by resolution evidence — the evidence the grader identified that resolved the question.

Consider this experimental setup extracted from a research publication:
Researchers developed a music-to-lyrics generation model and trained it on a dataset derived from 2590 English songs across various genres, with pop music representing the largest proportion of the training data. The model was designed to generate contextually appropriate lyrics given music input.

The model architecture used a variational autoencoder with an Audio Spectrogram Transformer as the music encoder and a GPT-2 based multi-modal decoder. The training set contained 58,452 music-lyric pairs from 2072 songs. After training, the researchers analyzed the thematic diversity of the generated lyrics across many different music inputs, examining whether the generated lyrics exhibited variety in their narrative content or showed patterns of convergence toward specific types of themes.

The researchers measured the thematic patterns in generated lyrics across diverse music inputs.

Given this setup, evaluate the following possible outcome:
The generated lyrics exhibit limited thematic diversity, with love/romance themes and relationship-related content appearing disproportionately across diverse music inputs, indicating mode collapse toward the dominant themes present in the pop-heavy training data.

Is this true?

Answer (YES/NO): YES